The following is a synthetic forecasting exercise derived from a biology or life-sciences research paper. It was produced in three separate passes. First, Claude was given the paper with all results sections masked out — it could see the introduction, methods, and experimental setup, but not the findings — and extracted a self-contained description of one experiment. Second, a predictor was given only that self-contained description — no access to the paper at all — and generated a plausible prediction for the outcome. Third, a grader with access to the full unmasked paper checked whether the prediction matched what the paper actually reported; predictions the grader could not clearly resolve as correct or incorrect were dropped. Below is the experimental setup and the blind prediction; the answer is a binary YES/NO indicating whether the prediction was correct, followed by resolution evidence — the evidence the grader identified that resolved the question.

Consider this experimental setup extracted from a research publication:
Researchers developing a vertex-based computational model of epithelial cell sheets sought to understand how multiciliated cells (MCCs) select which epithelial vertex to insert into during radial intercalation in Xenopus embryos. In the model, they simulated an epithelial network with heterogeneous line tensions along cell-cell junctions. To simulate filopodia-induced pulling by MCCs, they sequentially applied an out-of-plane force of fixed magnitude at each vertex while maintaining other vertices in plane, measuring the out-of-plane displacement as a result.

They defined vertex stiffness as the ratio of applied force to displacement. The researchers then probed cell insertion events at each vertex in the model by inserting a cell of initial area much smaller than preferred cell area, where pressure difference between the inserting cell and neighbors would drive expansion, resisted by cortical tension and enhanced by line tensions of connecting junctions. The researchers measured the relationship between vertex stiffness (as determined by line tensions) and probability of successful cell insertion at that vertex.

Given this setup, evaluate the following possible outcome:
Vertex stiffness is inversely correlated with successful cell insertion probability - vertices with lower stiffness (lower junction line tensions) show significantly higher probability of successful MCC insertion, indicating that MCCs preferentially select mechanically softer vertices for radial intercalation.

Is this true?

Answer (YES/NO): NO